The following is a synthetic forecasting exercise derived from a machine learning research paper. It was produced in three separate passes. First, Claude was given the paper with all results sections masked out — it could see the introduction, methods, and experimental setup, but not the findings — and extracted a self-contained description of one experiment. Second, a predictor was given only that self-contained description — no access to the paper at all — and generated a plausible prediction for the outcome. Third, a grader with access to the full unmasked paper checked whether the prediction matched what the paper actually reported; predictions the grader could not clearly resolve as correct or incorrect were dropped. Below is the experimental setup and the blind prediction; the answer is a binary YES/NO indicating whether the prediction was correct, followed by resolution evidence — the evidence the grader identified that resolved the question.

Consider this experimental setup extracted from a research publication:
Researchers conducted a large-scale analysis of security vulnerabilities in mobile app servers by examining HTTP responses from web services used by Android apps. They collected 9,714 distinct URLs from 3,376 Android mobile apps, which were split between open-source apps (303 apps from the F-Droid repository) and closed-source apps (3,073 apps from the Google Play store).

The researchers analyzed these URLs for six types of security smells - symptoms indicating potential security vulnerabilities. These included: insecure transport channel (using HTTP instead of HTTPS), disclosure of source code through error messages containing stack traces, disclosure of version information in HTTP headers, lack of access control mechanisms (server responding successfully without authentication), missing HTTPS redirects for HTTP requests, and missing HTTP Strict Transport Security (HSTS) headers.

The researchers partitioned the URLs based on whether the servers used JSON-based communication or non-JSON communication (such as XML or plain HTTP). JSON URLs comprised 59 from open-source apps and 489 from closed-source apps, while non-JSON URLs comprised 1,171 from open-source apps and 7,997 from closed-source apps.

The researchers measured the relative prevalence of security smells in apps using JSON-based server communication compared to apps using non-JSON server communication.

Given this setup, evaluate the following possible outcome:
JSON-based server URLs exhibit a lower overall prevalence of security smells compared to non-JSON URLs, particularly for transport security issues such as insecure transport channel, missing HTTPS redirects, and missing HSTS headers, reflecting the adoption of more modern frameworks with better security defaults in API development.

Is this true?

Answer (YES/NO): NO